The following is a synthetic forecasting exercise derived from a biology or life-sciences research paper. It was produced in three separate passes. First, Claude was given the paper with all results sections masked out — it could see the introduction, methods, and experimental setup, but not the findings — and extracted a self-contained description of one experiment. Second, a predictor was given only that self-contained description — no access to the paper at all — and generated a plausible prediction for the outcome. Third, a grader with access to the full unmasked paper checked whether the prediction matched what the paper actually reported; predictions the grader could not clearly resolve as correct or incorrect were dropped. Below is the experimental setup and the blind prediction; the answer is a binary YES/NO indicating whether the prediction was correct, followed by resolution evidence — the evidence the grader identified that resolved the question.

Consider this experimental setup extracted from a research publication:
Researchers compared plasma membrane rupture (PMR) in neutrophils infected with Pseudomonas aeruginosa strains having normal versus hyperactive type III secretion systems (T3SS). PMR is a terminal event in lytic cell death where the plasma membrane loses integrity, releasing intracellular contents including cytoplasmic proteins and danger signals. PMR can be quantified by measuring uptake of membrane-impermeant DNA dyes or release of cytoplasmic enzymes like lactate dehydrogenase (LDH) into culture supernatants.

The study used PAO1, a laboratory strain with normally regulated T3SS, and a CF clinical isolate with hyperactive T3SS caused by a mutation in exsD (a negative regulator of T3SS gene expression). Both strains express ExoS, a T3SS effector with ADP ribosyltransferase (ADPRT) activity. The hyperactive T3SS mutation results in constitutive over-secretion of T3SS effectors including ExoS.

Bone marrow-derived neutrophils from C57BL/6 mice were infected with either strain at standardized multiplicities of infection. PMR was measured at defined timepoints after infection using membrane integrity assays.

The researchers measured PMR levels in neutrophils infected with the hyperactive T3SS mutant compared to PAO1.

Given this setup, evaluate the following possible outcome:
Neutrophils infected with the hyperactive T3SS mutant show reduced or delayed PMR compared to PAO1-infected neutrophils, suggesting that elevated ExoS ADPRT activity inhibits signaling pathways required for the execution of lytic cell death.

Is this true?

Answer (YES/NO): NO